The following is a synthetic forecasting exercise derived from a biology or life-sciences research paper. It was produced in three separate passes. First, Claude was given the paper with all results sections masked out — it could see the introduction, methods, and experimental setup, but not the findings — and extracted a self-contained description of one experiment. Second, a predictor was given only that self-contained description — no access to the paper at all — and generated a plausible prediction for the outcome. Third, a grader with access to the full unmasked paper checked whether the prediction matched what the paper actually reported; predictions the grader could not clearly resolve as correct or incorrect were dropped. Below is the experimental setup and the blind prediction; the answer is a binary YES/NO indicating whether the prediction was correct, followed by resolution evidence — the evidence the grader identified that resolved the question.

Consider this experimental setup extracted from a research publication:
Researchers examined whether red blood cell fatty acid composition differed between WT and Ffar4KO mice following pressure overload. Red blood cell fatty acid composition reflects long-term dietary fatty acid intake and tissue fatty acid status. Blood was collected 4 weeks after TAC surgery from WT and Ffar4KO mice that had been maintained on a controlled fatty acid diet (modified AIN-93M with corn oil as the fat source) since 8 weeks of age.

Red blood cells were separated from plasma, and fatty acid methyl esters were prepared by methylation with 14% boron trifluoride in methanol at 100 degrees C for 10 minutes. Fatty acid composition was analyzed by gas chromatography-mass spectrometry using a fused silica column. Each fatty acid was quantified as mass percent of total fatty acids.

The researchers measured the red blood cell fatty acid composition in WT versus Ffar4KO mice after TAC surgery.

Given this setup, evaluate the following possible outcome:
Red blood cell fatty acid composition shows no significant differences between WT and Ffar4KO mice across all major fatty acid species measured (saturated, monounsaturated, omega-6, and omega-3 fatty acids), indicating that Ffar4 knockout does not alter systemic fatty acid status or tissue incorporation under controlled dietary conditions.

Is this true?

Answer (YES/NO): YES